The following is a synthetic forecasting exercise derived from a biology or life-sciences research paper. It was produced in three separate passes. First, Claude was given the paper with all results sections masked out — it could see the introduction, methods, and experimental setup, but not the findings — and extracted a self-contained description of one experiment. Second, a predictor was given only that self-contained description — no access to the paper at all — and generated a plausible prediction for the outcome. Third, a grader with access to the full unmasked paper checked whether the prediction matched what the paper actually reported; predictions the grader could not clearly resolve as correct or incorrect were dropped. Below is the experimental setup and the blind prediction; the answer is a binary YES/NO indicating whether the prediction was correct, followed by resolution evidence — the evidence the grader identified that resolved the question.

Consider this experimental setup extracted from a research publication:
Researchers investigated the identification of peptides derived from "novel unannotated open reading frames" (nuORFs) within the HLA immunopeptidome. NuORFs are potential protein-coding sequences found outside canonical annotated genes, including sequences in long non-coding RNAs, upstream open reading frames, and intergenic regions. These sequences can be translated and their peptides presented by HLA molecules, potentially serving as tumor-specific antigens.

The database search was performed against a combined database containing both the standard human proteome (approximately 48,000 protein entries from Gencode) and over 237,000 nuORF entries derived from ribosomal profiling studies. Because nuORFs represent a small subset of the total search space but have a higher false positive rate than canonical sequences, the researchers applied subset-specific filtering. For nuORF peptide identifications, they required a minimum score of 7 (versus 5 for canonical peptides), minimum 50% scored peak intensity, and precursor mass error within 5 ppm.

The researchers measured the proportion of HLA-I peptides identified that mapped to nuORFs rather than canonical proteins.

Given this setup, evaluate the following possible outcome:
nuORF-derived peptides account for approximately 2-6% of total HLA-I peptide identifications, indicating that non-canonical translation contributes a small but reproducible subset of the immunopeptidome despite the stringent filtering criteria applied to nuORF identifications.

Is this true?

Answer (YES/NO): NO